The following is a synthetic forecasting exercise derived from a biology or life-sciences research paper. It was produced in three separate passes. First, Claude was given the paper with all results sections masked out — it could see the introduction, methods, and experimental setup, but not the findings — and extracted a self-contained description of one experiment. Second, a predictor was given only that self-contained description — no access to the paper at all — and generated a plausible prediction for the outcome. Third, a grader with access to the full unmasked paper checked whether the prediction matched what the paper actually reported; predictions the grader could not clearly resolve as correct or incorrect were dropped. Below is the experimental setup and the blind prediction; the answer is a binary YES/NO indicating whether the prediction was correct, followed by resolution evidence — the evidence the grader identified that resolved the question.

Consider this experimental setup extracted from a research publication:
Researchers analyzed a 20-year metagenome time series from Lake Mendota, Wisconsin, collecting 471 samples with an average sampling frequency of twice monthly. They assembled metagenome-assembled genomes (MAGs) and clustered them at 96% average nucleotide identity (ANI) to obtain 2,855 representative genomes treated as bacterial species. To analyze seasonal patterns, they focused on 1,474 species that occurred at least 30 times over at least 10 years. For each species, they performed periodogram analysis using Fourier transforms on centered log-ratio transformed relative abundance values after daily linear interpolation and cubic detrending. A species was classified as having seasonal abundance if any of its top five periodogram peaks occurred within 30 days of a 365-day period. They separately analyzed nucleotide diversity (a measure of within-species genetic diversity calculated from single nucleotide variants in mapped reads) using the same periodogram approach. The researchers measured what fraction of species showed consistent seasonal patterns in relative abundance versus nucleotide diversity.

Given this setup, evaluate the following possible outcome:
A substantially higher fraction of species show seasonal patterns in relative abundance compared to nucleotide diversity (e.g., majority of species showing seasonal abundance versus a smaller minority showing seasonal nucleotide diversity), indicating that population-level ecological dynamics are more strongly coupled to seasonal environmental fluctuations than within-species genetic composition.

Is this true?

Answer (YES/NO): YES